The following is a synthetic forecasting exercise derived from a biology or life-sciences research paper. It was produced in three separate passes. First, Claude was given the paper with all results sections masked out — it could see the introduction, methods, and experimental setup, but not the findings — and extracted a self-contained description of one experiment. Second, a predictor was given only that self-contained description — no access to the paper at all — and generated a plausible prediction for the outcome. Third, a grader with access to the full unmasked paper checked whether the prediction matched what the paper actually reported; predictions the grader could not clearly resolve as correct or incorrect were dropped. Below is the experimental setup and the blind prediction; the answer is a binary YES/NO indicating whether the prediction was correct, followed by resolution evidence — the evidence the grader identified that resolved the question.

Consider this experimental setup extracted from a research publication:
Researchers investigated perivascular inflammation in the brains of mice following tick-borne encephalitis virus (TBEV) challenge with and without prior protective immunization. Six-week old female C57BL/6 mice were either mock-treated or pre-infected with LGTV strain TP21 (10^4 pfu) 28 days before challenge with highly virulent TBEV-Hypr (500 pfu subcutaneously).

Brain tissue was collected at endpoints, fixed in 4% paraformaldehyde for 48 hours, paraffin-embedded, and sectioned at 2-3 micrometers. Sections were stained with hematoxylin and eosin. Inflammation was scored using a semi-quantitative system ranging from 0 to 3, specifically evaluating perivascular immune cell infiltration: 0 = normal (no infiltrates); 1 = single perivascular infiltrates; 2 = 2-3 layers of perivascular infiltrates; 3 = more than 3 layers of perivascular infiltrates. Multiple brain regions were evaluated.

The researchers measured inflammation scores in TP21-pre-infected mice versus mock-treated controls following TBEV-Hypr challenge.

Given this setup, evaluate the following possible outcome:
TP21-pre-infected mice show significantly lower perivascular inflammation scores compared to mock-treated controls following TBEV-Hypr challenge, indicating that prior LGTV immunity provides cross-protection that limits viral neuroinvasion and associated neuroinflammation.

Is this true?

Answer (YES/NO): YES